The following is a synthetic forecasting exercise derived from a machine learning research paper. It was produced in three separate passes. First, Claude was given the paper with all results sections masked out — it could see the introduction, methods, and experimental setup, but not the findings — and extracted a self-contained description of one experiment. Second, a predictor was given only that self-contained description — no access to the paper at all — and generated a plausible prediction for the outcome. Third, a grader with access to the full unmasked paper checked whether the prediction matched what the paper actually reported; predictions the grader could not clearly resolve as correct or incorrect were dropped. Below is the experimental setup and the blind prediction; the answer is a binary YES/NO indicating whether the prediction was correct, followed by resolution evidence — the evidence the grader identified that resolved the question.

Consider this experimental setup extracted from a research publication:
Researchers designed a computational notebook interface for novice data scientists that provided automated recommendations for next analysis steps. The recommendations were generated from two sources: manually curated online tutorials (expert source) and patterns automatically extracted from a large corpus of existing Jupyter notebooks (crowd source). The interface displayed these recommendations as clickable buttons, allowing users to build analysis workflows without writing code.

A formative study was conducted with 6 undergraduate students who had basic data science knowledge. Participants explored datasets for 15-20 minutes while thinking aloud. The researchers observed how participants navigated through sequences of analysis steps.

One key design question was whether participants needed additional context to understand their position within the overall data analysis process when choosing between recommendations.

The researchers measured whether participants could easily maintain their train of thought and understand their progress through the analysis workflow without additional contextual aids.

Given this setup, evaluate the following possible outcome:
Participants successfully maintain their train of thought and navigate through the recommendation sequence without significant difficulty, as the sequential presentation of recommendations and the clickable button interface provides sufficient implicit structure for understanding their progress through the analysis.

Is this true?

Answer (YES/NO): NO